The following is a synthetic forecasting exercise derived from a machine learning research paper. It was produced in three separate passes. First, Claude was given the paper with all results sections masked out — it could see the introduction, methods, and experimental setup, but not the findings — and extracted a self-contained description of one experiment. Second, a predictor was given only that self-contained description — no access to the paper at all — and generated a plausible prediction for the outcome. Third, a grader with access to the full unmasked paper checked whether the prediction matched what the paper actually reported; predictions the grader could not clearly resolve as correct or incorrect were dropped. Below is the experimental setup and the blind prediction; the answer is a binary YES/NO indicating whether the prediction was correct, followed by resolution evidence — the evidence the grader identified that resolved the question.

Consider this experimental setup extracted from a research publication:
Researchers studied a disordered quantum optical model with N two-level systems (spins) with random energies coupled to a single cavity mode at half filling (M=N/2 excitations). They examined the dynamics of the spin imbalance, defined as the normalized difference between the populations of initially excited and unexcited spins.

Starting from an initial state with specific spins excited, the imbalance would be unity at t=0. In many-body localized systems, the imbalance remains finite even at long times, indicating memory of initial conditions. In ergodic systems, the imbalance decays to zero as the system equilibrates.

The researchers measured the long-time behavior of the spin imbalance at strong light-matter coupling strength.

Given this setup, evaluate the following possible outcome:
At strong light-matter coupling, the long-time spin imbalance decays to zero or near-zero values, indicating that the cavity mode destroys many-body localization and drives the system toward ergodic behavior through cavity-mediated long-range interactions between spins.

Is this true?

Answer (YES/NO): YES